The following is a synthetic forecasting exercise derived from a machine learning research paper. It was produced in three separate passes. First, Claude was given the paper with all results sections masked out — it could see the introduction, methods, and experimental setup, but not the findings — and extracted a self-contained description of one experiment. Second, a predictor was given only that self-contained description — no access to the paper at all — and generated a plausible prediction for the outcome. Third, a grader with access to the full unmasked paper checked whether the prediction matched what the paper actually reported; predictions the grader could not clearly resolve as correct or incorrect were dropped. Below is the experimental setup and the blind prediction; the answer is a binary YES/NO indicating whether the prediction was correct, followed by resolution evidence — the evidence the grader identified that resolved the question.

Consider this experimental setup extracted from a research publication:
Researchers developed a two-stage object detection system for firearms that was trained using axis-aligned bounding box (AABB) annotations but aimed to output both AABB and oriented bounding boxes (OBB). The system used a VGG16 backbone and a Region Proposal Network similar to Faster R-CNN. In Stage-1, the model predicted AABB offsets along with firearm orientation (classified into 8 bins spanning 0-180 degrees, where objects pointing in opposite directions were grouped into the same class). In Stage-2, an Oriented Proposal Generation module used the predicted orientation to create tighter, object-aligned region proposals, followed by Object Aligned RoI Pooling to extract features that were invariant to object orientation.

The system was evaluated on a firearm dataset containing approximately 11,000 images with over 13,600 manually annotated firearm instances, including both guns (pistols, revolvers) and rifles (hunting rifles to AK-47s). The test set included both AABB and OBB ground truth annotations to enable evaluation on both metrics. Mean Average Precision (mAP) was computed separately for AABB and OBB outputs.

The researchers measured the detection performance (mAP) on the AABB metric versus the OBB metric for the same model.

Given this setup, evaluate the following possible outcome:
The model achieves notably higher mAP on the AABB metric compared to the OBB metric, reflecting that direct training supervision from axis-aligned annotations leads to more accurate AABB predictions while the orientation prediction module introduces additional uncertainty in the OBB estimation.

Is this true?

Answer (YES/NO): YES